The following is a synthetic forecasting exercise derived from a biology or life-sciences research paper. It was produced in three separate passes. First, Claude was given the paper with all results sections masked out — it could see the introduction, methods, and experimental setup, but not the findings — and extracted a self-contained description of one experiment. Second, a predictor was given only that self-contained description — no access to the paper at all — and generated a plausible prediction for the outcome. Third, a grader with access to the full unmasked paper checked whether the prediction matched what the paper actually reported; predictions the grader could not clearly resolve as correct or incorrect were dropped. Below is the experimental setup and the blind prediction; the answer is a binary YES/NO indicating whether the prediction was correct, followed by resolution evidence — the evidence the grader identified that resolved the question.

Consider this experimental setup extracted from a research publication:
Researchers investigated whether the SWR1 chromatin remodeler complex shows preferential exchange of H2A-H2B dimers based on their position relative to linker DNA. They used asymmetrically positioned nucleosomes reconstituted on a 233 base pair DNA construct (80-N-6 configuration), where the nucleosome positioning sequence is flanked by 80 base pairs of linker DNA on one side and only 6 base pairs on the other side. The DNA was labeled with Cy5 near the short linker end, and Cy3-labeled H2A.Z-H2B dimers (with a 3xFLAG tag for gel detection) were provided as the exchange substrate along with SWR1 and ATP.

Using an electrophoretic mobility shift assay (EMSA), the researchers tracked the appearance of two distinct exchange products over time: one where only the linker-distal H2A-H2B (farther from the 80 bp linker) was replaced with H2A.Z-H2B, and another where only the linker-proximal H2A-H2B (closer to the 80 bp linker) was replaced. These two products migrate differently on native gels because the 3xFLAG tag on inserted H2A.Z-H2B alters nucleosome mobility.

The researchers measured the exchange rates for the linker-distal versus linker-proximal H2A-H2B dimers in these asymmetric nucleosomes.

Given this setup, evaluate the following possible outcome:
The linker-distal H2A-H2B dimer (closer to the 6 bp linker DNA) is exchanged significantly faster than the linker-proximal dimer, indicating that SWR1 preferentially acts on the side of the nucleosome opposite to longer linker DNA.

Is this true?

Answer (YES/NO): YES